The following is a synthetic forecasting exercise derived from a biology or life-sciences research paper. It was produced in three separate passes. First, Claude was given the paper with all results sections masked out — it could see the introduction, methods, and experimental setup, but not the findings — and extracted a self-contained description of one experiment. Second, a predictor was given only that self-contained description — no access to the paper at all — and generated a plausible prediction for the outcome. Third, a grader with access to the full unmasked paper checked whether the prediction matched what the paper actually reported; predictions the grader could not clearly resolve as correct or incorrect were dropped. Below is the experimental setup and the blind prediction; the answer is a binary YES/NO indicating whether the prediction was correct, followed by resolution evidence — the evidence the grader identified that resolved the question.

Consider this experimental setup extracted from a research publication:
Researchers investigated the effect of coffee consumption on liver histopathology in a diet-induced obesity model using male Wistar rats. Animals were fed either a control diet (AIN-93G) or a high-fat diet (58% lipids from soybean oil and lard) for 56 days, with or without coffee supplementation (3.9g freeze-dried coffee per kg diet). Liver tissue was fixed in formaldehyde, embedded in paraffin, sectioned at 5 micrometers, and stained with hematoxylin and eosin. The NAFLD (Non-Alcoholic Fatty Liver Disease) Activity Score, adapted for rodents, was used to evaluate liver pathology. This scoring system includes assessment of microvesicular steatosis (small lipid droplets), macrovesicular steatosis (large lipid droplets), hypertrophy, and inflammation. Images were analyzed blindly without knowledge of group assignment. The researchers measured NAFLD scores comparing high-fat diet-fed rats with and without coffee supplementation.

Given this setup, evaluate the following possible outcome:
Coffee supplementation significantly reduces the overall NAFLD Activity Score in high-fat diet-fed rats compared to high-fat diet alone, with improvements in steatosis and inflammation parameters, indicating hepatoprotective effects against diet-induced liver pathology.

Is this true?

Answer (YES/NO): NO